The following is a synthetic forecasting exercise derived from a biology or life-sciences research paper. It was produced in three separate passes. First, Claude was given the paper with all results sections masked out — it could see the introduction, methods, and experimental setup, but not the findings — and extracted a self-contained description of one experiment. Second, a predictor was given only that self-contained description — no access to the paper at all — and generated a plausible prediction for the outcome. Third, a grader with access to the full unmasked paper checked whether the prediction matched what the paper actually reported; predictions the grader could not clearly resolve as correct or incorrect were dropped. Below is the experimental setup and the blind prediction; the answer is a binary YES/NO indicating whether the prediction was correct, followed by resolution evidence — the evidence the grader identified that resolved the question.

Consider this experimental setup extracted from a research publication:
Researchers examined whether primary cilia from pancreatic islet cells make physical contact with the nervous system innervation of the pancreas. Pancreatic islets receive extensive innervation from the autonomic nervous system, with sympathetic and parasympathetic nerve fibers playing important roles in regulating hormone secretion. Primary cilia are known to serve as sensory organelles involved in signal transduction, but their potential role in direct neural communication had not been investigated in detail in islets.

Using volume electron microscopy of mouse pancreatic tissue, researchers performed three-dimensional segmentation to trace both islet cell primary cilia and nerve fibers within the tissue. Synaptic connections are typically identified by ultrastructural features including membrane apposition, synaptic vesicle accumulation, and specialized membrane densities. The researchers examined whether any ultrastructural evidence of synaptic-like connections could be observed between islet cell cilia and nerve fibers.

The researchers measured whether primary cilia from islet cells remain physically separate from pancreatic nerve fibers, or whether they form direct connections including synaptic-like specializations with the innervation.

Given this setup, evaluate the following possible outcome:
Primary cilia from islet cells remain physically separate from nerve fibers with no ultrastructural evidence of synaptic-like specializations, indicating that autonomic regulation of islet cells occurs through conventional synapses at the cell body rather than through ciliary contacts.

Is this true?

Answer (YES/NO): NO